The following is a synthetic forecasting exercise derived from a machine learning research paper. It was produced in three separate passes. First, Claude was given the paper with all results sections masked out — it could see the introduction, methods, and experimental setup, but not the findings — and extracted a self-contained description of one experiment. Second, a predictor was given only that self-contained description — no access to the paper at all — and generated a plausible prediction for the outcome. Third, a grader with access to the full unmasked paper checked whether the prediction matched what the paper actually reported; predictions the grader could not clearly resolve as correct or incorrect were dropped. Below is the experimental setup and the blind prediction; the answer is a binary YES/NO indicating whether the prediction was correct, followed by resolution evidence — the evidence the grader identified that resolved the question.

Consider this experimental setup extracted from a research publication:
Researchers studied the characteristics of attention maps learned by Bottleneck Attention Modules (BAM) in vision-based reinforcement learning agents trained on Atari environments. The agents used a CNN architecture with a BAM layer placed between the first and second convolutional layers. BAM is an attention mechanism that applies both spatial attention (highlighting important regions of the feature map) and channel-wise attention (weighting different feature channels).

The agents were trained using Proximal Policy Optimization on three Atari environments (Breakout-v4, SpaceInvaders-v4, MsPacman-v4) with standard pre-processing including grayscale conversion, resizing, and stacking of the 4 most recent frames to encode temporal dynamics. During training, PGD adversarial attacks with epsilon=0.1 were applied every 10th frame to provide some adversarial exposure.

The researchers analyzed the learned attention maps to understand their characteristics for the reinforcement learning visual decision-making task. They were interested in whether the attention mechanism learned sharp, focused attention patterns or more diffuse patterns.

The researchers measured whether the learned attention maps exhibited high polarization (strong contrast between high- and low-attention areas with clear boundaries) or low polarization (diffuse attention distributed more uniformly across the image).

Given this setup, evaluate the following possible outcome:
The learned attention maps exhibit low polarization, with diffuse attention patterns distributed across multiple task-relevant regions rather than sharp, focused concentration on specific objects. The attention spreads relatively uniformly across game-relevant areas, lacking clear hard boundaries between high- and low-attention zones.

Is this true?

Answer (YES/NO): NO